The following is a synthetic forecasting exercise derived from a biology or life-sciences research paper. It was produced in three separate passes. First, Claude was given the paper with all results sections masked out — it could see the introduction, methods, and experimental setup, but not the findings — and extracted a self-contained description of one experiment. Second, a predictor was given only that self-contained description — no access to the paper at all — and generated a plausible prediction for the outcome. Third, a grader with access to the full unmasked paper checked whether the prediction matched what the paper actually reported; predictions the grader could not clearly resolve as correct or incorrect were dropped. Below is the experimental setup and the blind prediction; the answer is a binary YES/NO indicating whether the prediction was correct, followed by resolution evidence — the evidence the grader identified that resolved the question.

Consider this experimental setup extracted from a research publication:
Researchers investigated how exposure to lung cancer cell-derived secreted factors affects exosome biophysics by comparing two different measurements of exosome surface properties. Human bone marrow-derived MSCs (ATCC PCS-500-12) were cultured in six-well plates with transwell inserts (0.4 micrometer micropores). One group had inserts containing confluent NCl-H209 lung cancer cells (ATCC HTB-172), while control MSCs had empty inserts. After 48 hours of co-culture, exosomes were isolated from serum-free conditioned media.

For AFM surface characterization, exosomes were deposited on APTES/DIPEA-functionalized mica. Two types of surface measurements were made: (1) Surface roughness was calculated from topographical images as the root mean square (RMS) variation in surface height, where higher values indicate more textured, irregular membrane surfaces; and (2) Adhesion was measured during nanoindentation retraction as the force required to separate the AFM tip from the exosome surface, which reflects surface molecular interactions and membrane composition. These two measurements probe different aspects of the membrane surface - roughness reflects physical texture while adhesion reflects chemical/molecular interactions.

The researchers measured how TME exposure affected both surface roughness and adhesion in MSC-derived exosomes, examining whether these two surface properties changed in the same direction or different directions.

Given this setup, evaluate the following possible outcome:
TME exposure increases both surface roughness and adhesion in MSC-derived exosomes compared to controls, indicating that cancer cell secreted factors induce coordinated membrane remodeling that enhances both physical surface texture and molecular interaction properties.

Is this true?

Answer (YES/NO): YES